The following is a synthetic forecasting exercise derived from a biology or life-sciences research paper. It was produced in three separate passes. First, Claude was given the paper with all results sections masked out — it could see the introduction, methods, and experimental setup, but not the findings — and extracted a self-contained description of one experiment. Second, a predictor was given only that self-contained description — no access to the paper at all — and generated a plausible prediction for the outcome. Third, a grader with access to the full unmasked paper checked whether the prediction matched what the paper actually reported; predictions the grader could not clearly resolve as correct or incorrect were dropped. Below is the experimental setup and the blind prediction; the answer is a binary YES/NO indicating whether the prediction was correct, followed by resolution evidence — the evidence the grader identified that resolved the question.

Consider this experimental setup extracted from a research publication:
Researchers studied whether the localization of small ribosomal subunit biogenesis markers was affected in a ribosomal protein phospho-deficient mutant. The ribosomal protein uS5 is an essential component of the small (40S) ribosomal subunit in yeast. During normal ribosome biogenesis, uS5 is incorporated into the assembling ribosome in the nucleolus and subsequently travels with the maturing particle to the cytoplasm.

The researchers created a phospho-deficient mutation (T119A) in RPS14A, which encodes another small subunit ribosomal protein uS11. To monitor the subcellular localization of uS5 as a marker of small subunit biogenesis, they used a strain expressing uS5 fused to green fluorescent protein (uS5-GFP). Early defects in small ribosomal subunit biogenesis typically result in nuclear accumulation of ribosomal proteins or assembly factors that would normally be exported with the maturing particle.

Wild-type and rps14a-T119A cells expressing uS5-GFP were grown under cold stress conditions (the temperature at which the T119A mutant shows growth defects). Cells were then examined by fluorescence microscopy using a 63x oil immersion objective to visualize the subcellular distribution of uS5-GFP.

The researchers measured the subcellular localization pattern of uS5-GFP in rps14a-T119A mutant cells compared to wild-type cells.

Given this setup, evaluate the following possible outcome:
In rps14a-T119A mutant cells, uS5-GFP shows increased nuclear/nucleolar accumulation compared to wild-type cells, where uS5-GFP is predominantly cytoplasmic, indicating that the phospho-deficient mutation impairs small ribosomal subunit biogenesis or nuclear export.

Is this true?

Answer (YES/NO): NO